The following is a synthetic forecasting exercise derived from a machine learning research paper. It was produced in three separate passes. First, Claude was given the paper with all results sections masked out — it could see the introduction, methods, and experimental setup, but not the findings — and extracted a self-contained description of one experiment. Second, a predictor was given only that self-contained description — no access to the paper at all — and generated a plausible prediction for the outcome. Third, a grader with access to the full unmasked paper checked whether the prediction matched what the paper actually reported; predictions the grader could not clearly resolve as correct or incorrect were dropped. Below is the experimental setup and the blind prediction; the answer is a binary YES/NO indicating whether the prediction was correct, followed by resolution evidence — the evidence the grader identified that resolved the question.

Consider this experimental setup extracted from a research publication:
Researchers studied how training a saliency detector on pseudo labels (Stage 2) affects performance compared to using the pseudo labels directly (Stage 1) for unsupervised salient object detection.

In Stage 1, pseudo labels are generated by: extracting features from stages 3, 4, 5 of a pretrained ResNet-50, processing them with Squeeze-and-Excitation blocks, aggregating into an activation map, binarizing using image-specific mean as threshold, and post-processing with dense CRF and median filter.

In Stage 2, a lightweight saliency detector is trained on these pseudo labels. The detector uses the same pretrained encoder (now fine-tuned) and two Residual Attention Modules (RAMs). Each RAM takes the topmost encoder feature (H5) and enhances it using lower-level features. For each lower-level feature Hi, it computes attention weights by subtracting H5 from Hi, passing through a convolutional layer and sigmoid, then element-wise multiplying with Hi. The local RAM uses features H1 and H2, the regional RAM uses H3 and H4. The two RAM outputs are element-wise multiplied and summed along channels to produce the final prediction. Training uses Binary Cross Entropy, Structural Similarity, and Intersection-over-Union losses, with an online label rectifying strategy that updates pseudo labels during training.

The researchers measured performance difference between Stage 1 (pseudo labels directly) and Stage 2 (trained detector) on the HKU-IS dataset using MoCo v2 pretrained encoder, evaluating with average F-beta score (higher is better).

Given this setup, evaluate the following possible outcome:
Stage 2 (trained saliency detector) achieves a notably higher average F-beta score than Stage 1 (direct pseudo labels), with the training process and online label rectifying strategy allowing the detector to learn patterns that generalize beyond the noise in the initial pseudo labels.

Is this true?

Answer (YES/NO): YES